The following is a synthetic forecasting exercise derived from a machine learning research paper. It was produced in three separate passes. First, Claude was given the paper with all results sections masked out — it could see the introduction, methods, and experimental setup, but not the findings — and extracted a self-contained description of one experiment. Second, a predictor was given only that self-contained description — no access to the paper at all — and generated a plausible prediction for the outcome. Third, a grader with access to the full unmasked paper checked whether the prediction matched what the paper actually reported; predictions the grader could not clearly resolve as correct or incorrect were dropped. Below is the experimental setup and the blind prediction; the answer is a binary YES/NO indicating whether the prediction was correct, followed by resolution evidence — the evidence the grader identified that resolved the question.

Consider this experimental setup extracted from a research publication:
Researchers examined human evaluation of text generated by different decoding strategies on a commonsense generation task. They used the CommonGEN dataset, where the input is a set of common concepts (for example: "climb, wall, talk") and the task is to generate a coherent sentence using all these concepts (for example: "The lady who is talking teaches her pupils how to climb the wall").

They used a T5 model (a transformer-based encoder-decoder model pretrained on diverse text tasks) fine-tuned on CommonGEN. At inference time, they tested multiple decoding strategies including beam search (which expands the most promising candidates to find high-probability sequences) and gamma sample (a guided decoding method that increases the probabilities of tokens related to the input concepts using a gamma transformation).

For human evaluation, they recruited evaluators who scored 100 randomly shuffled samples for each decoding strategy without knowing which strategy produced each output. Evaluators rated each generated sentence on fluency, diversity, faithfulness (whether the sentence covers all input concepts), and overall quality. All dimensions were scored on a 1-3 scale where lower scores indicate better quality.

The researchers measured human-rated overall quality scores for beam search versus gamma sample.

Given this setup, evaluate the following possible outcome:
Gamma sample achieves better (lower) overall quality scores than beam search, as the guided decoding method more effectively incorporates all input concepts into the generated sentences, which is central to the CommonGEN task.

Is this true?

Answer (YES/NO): NO